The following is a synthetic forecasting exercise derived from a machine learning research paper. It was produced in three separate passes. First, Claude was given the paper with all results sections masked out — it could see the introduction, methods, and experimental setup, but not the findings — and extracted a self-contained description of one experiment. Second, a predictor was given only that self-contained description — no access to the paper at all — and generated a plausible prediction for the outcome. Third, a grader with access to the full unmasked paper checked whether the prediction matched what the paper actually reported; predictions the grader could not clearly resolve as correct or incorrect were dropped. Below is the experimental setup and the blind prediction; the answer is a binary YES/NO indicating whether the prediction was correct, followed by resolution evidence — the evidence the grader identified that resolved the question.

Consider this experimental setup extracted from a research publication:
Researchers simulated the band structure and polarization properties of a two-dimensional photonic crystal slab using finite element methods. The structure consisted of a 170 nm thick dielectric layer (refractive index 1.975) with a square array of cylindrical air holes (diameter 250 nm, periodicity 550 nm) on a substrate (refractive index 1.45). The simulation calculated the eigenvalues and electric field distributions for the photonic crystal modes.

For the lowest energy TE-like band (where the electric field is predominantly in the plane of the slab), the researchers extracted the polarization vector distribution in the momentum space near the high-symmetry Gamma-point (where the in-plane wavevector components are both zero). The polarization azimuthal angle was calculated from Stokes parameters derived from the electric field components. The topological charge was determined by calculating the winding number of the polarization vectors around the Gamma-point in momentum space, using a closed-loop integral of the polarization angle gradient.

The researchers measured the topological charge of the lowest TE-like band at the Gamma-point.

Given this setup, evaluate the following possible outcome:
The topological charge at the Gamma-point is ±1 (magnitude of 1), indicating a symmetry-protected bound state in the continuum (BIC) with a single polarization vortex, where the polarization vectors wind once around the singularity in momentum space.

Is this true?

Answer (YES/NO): YES